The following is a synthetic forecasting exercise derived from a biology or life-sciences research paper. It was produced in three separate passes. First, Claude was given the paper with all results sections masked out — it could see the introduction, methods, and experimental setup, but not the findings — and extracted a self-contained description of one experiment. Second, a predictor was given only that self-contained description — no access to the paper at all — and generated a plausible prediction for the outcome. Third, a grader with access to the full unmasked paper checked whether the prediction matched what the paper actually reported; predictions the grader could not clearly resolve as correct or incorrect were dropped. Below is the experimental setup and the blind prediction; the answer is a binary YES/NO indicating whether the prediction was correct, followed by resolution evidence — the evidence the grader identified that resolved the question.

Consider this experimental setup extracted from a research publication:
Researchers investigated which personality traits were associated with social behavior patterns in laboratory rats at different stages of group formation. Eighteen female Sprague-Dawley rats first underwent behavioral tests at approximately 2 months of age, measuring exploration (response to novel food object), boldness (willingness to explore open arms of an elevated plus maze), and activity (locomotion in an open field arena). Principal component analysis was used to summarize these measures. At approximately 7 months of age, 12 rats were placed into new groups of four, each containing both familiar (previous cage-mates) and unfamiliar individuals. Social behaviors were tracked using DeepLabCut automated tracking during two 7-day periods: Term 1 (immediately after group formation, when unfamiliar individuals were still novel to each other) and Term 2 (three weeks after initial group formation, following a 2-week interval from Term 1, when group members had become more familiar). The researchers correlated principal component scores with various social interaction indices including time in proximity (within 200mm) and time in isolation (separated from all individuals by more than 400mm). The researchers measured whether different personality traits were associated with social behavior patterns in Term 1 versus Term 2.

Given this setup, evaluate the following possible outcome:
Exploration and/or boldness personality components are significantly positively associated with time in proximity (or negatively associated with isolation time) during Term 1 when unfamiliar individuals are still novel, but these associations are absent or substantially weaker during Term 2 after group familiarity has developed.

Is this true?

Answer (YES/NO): YES